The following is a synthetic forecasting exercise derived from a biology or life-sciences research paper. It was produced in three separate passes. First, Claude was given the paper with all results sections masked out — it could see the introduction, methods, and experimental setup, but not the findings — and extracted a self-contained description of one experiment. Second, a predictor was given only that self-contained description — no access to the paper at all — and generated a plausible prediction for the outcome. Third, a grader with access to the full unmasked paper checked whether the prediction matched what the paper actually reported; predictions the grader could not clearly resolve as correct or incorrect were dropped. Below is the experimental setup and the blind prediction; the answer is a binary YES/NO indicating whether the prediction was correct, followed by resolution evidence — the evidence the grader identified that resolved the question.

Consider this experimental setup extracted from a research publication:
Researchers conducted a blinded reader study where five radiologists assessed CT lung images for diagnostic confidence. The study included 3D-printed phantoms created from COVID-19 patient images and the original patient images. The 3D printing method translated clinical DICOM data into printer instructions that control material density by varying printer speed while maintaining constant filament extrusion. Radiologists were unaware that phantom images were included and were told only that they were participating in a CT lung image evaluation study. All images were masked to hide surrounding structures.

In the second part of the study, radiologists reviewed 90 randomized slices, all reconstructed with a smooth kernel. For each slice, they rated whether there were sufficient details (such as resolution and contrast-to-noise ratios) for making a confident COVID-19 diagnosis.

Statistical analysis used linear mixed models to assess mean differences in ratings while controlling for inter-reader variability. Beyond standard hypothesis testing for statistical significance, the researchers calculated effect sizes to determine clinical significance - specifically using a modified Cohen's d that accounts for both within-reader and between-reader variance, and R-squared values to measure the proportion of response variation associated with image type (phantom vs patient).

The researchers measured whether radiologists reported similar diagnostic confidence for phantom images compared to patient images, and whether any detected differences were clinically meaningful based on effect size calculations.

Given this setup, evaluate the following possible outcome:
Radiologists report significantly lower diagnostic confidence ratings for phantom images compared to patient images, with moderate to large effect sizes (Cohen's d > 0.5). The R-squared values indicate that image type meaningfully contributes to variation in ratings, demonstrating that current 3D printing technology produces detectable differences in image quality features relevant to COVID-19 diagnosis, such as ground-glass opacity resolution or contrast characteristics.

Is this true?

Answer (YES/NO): NO